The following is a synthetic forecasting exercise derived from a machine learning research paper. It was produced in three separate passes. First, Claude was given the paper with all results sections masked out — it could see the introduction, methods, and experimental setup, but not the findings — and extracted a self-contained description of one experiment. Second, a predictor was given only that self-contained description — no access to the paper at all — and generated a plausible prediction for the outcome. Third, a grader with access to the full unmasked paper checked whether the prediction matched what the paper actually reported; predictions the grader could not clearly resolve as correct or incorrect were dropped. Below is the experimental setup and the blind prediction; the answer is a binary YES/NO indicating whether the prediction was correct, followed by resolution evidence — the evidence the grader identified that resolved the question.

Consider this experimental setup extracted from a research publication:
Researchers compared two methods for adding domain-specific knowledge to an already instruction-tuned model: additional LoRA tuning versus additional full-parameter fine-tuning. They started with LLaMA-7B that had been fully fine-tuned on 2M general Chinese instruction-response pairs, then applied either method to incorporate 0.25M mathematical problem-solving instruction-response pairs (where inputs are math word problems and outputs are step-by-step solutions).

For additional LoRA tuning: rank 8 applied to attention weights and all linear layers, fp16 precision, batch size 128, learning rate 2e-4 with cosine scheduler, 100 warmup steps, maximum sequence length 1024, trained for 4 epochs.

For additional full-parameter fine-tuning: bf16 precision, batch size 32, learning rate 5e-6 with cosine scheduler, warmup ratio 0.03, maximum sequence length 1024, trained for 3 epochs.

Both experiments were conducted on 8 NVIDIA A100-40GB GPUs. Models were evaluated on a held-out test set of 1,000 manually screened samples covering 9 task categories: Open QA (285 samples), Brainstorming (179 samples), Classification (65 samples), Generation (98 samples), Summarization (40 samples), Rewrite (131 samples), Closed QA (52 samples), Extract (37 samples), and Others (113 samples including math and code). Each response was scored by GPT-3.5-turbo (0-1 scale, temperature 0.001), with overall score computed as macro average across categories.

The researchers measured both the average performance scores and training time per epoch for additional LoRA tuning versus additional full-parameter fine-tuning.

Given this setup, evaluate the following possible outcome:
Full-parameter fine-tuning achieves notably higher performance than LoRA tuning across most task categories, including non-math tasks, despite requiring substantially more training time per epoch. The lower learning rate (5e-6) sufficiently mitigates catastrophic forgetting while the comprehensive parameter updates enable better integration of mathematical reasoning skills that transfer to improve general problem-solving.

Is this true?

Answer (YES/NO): NO